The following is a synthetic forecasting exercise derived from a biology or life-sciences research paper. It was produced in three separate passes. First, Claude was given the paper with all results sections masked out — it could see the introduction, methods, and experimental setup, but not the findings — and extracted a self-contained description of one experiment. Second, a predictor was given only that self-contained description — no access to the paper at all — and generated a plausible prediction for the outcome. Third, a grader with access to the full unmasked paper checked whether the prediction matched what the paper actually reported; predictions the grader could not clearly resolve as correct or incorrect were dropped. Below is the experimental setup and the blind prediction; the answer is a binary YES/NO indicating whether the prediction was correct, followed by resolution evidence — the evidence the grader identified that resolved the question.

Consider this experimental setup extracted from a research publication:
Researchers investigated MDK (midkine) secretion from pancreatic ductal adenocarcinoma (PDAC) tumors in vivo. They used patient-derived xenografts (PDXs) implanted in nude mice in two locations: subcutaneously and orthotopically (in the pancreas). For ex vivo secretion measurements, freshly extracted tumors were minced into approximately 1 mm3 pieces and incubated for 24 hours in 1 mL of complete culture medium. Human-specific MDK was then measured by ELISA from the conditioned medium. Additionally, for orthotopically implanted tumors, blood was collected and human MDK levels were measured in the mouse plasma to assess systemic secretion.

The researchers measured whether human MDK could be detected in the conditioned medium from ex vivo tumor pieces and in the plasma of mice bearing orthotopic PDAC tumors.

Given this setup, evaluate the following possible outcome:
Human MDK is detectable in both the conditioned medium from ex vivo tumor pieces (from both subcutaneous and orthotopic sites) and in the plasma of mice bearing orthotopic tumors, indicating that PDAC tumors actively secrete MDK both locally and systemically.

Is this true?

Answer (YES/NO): YES